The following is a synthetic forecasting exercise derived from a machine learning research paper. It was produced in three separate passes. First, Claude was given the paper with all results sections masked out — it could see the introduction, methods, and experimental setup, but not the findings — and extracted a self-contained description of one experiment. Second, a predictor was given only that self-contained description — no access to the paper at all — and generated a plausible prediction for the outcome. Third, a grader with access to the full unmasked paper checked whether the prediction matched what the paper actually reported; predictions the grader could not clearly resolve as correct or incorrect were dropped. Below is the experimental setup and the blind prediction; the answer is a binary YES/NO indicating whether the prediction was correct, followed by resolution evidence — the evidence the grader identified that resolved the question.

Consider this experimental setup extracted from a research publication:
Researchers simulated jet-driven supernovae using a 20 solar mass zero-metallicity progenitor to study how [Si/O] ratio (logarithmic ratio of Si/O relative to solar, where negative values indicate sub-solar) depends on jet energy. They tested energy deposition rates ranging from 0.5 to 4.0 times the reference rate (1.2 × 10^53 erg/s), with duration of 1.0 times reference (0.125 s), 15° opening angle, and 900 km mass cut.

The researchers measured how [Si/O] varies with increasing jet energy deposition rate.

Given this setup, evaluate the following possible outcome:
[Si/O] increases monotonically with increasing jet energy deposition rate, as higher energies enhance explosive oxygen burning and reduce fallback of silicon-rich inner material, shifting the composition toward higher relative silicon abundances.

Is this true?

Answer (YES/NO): YES